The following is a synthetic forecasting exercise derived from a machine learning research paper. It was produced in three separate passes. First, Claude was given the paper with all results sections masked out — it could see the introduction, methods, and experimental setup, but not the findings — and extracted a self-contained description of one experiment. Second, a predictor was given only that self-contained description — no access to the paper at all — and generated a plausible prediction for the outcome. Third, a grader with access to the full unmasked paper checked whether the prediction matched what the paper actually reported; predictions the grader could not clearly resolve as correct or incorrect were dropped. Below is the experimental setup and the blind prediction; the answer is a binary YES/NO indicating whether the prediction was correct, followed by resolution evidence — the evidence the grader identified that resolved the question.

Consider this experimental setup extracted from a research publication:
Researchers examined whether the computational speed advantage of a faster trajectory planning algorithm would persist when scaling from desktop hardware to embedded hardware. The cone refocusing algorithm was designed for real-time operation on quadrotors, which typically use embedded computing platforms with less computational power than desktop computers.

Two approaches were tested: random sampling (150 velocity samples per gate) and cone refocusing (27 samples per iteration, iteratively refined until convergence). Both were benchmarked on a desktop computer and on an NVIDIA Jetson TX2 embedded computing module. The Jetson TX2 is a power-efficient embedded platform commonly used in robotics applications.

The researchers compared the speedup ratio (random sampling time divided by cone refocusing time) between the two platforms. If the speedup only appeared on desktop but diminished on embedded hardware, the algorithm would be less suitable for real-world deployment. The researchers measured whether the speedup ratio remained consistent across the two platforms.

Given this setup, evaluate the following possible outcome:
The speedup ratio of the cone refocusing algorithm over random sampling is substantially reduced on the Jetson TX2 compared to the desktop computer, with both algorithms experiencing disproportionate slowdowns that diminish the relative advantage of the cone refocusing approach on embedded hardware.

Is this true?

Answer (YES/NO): NO